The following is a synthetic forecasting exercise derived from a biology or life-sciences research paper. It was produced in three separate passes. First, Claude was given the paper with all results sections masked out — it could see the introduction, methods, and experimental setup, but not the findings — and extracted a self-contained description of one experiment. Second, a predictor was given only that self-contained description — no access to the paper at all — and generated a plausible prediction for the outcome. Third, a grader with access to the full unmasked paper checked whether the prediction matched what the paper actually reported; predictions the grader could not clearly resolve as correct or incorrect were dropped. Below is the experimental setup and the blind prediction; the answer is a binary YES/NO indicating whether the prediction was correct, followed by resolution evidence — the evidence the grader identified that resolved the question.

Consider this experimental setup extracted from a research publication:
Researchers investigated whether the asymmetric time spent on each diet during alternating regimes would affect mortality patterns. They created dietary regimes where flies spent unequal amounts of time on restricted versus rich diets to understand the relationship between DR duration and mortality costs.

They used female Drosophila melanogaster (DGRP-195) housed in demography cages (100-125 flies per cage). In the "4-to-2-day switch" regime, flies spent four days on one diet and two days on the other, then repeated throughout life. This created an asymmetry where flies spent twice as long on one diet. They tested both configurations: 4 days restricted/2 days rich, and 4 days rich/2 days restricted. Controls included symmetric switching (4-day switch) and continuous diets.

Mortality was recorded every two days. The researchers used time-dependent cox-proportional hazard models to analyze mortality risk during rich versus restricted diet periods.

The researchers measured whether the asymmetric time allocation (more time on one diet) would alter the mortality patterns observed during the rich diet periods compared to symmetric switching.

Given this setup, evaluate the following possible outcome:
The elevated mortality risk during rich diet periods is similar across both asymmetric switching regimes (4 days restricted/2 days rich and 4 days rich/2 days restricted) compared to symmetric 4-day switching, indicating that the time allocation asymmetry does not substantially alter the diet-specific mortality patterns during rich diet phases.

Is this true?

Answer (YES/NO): NO